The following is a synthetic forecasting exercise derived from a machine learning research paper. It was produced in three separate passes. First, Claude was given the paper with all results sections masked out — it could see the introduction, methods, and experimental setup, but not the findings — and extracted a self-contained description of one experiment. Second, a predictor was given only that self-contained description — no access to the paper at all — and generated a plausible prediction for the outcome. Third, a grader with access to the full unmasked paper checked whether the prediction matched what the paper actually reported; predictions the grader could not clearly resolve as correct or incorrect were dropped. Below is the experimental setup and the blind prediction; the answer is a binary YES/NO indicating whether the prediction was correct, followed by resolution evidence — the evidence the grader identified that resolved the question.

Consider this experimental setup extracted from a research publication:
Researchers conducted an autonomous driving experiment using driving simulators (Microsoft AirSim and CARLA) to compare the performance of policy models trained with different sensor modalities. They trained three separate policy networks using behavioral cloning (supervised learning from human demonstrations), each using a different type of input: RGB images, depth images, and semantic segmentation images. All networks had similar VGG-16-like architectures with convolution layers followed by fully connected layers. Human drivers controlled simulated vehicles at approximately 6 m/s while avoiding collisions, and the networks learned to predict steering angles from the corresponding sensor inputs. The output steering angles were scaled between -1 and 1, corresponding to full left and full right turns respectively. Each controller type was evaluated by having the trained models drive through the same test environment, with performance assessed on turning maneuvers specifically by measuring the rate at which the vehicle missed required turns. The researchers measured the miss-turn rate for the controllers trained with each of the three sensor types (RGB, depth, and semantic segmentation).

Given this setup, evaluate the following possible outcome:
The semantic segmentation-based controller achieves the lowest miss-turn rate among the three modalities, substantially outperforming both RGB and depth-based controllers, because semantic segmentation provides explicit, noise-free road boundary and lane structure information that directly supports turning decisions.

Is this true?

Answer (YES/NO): NO